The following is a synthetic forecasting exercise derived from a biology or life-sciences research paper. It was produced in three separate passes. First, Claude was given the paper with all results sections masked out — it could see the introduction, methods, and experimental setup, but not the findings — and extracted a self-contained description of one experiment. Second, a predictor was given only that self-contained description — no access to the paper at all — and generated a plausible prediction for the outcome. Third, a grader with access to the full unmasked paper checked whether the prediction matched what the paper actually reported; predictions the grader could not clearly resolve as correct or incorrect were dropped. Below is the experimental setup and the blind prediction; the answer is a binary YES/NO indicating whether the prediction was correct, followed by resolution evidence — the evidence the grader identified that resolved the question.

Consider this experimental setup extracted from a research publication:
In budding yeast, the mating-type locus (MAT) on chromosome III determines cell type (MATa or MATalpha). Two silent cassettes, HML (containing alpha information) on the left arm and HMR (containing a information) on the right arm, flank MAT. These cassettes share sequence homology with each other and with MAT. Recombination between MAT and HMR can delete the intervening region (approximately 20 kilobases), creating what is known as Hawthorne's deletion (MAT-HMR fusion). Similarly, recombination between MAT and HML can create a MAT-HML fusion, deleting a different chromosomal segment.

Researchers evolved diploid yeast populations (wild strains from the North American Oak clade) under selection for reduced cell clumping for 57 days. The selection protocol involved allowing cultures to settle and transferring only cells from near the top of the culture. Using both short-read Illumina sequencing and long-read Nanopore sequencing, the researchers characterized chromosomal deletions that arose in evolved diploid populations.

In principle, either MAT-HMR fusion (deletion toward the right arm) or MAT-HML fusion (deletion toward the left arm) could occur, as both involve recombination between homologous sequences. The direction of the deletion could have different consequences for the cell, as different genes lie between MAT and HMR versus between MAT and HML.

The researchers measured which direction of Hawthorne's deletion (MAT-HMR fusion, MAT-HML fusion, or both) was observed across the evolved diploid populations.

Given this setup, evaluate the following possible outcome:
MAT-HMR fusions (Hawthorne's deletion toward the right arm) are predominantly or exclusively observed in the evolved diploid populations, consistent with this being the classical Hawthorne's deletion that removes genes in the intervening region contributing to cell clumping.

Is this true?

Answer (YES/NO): YES